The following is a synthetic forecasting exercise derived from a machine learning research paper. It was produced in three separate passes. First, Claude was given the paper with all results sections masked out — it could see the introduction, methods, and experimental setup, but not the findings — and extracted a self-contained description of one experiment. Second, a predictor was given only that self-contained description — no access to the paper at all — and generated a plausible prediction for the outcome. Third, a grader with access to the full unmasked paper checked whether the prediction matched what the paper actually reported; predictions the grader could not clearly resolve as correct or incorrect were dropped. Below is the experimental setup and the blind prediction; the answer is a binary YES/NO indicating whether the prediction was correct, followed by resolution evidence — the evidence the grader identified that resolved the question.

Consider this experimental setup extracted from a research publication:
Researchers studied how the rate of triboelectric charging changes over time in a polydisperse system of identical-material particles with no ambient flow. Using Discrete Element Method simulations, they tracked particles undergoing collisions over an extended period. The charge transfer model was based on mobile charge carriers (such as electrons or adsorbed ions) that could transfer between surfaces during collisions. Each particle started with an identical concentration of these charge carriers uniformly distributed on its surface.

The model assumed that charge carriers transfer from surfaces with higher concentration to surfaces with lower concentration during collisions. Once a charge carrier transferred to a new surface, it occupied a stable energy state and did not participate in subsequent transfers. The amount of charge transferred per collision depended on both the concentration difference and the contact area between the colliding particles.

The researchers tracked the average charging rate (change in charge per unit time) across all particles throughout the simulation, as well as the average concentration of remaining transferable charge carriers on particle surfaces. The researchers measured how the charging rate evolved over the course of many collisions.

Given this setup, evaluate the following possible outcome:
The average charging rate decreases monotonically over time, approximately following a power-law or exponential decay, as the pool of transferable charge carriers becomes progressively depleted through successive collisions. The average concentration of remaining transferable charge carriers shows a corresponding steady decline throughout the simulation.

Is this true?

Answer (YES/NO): NO